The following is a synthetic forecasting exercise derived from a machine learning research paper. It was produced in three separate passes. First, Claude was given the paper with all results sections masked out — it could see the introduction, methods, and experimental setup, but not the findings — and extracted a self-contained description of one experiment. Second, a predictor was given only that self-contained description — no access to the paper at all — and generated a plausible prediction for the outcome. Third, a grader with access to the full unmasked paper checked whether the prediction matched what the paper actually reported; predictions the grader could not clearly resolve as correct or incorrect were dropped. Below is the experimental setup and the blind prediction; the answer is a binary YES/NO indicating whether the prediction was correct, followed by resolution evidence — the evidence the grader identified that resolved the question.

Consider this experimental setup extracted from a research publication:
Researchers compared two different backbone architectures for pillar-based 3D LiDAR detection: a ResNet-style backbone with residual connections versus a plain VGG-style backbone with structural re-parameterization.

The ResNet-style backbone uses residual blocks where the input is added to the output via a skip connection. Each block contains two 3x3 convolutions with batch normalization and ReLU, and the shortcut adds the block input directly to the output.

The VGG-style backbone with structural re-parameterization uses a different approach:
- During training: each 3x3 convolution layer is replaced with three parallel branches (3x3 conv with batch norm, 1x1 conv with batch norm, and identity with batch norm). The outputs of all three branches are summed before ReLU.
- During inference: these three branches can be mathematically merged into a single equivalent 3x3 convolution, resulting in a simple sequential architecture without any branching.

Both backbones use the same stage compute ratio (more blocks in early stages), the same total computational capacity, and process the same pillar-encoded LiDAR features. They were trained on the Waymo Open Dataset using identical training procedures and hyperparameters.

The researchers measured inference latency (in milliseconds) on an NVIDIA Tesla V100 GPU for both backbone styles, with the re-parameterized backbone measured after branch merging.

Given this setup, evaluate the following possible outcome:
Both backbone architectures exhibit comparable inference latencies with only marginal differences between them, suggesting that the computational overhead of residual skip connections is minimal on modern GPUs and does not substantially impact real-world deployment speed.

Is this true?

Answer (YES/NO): NO